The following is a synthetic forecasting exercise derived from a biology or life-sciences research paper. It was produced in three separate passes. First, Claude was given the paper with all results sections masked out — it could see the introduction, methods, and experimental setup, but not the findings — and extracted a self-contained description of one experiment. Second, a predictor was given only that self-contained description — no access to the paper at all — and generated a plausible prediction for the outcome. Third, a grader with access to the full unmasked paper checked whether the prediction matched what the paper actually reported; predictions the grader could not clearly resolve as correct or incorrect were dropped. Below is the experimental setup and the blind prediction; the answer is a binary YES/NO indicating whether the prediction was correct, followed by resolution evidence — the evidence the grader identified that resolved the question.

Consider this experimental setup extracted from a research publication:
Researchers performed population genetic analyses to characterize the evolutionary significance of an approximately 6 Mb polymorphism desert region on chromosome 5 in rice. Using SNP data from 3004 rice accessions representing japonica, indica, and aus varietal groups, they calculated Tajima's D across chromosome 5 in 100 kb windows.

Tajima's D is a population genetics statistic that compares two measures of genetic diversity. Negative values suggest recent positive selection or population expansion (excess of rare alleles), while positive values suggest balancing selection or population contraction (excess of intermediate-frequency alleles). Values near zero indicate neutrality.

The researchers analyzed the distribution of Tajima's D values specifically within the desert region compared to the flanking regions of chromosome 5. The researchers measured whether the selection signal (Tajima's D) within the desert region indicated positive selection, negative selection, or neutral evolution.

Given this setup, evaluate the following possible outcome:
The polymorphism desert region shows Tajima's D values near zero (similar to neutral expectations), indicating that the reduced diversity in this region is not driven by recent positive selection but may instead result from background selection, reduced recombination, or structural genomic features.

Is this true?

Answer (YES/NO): NO